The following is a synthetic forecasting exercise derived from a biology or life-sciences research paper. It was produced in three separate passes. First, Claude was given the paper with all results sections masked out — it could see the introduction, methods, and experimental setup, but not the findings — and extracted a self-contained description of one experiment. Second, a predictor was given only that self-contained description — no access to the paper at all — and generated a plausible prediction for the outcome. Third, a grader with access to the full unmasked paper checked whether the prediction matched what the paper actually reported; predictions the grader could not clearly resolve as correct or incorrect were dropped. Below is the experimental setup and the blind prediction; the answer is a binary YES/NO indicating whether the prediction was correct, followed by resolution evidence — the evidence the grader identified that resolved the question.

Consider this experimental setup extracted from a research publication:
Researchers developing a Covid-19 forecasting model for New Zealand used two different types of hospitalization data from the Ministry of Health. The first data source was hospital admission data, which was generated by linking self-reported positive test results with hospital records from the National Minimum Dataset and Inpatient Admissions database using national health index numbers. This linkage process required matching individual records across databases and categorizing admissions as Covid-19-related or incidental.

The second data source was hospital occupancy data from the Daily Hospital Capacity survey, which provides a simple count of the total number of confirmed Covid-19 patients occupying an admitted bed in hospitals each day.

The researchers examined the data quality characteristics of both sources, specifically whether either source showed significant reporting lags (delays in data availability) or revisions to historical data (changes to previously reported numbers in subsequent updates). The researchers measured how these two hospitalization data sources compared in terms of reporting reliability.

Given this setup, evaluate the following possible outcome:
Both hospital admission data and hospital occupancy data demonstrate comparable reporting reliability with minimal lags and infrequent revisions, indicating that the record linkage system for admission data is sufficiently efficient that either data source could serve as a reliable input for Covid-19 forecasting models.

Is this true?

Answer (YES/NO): NO